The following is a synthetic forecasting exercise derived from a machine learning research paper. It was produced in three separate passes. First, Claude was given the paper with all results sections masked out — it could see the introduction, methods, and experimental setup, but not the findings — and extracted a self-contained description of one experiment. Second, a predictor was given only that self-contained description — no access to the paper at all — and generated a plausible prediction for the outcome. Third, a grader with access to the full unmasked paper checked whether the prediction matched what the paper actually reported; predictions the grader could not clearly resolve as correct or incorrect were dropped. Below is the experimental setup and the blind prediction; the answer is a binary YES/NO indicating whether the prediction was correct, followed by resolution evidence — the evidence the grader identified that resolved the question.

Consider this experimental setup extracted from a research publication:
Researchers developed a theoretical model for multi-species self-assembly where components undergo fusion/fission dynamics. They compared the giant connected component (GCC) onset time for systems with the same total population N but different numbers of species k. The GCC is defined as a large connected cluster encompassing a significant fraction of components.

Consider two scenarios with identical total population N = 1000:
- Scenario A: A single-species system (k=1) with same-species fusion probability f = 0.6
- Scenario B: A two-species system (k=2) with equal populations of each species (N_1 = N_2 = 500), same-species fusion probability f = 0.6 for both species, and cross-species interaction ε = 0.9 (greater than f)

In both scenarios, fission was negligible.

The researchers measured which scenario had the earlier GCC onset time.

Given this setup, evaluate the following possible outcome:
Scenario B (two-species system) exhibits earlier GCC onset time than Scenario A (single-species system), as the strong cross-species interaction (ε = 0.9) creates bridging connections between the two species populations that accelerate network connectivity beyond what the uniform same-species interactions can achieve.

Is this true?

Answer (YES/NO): YES